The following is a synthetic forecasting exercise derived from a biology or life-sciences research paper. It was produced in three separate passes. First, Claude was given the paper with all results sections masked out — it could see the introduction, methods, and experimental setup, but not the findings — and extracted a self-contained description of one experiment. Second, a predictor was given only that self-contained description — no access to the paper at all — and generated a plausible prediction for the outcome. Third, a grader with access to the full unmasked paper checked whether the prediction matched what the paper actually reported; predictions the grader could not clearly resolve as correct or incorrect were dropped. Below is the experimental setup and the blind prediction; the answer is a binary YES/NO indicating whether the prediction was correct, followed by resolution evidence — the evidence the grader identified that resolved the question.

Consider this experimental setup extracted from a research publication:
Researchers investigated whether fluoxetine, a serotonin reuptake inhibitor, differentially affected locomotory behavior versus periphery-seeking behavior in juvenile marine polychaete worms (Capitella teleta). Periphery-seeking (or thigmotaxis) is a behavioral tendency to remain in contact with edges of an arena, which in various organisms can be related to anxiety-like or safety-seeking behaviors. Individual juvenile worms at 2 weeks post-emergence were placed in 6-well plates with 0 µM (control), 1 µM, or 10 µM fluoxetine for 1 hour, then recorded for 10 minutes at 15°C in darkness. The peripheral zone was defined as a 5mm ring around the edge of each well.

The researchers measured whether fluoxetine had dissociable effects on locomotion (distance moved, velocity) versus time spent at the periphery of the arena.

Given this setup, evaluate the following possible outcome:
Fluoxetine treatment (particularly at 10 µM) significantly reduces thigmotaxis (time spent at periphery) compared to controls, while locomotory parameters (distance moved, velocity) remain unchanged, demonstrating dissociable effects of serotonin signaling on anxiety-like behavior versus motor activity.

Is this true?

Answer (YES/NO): NO